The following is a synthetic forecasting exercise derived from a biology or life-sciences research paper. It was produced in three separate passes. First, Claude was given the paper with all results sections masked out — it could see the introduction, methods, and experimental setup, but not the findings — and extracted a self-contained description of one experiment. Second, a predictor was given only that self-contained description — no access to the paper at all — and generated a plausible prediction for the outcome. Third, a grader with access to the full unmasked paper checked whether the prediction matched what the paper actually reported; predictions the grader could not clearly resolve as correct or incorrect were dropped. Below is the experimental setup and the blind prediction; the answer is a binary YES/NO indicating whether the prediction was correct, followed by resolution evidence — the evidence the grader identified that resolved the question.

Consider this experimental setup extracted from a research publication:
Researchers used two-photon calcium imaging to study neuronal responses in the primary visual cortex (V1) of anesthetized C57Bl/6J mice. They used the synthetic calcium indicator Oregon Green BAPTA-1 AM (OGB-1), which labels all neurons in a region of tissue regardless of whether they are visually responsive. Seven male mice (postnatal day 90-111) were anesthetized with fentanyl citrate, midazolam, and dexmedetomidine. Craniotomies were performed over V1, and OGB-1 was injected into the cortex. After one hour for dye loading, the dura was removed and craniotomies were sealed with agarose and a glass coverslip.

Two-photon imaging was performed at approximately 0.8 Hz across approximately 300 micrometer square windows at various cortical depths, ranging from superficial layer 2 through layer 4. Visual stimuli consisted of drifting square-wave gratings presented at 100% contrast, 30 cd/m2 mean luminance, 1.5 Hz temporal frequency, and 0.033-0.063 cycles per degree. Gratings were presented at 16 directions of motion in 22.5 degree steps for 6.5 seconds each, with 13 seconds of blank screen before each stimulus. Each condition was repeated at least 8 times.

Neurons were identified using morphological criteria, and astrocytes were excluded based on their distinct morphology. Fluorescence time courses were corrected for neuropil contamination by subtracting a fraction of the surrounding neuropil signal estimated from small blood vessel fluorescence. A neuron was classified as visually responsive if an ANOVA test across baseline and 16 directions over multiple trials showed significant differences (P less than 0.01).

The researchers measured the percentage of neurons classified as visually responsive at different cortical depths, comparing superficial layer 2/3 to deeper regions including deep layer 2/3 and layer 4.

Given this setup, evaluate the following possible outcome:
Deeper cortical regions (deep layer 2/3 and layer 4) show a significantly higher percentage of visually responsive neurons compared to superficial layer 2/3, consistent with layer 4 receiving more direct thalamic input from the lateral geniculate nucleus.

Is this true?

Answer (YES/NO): YES